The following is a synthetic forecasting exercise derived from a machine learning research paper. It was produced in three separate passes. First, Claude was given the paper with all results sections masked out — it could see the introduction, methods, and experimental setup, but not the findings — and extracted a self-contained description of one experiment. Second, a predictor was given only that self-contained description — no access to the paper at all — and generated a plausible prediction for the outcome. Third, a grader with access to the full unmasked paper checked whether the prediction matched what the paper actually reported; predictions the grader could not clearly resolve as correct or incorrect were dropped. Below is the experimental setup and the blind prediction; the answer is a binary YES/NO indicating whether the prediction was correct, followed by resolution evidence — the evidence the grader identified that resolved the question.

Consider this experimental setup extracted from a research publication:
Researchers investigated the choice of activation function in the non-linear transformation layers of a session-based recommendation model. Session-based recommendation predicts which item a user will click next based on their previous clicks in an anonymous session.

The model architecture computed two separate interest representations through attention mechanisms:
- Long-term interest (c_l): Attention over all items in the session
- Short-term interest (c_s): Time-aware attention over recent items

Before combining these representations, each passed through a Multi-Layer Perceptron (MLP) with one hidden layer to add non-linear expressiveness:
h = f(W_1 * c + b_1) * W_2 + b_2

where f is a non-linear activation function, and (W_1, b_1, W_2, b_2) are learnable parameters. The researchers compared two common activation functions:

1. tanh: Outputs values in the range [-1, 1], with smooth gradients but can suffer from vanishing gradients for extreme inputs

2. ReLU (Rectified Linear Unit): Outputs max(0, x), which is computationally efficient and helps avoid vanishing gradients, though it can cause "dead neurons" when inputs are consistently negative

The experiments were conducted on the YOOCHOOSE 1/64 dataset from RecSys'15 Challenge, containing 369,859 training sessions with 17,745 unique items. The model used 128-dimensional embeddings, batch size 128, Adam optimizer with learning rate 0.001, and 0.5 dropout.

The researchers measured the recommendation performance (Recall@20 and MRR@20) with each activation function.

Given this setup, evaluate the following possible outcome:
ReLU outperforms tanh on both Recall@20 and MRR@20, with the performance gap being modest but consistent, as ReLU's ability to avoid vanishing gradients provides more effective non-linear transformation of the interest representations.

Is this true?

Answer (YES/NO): NO